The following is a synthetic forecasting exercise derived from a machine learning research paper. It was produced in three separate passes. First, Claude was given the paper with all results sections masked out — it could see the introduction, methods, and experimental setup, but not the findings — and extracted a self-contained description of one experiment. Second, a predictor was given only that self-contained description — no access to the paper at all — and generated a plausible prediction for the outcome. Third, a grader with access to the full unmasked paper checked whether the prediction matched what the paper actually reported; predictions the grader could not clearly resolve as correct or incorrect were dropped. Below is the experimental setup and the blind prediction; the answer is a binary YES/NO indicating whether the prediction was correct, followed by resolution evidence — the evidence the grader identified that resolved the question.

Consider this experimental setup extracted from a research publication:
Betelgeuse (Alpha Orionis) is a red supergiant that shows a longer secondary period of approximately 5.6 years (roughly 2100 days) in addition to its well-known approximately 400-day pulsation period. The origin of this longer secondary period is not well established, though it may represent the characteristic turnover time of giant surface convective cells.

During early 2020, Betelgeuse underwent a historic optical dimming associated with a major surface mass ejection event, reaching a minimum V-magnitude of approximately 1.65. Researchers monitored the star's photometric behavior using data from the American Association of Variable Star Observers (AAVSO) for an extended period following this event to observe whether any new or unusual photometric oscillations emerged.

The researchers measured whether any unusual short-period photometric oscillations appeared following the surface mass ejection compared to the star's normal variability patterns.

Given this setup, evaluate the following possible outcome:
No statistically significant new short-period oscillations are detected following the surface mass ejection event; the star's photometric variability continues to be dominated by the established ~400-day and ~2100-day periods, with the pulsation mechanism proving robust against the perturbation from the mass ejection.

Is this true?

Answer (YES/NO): NO